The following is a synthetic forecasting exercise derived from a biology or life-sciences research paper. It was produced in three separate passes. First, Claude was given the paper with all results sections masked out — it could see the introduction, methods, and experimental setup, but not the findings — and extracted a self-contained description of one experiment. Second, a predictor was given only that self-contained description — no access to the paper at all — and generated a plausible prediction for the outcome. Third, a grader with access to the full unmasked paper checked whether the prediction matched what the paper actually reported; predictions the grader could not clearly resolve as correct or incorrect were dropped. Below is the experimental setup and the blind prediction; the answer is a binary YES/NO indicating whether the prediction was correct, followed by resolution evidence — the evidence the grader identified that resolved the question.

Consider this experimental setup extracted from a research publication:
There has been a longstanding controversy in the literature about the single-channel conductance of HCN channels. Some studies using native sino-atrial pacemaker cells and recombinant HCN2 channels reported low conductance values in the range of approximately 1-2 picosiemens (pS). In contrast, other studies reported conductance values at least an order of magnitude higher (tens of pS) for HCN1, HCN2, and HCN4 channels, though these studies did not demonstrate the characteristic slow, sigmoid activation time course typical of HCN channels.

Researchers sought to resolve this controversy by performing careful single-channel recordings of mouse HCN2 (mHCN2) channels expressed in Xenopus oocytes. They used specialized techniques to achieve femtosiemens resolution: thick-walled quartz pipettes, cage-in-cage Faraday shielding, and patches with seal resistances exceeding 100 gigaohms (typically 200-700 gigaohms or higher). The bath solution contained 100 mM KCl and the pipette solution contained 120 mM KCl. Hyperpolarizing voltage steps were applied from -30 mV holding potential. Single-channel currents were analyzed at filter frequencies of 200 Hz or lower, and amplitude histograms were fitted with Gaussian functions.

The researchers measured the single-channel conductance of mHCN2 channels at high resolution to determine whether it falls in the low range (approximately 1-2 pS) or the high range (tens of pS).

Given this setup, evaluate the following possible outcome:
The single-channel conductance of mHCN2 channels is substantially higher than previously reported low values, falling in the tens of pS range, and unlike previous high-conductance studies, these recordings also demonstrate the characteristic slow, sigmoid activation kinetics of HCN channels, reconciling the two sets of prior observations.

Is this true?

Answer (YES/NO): NO